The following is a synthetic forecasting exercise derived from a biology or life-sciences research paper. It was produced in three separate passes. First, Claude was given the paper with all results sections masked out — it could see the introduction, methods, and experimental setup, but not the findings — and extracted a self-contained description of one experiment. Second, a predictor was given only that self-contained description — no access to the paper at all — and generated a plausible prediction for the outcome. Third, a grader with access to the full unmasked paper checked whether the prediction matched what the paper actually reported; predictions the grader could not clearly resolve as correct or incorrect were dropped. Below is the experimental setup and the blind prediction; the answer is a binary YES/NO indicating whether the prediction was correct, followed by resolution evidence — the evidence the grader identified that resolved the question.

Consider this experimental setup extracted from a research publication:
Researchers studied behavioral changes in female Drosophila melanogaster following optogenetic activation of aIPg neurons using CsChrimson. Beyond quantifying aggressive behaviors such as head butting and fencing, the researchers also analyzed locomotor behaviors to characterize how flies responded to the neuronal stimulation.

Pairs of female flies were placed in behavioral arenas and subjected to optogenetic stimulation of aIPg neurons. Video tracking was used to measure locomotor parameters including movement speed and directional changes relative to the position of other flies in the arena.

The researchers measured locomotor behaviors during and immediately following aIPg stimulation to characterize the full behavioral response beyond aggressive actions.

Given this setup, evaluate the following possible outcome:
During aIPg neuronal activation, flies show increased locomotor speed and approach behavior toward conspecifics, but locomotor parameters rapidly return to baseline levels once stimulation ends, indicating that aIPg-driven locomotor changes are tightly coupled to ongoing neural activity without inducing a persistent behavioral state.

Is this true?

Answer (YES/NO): NO